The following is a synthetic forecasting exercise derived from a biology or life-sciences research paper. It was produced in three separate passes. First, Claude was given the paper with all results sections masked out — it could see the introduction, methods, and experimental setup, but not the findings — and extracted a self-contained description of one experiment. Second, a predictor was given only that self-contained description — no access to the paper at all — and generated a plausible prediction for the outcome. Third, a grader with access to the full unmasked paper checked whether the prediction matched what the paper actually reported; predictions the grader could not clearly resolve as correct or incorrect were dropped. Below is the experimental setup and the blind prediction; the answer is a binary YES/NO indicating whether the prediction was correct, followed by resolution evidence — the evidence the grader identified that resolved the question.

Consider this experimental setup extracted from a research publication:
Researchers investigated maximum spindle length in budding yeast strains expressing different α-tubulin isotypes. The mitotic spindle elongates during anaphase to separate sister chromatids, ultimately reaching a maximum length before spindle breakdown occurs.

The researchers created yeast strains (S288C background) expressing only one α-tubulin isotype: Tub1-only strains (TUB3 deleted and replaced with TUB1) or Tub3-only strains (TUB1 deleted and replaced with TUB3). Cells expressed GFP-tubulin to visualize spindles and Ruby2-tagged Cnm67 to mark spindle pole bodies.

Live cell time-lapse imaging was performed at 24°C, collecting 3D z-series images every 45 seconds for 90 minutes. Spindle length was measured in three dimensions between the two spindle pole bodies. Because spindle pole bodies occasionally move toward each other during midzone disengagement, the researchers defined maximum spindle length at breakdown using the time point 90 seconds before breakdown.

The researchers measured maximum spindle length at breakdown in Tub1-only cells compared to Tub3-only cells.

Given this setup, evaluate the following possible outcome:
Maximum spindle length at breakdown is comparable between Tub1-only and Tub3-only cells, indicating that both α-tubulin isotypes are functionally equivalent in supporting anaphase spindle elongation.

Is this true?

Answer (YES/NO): NO